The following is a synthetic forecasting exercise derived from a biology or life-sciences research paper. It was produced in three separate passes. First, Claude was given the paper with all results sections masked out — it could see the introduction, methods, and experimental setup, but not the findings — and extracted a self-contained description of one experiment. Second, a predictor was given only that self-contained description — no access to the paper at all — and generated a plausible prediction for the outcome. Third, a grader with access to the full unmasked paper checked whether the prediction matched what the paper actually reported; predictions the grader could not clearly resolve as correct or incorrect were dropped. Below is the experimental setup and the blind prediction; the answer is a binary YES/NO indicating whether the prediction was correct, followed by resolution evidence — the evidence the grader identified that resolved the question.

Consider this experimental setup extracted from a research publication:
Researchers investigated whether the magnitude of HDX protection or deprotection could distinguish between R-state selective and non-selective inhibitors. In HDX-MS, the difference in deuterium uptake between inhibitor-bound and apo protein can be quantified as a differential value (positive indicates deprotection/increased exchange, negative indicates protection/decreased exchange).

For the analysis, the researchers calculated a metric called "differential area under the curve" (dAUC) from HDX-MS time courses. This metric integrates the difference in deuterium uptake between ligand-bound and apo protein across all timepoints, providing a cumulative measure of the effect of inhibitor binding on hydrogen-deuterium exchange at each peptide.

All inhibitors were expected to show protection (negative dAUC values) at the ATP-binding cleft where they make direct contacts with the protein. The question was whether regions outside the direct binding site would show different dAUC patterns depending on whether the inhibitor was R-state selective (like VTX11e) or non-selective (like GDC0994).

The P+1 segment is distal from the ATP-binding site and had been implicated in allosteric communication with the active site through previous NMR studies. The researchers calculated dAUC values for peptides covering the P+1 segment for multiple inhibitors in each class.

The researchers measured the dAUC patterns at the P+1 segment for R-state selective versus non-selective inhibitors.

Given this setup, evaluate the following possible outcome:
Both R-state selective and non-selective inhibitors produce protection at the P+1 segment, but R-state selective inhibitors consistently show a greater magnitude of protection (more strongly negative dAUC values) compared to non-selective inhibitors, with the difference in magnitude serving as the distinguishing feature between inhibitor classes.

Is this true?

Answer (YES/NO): NO